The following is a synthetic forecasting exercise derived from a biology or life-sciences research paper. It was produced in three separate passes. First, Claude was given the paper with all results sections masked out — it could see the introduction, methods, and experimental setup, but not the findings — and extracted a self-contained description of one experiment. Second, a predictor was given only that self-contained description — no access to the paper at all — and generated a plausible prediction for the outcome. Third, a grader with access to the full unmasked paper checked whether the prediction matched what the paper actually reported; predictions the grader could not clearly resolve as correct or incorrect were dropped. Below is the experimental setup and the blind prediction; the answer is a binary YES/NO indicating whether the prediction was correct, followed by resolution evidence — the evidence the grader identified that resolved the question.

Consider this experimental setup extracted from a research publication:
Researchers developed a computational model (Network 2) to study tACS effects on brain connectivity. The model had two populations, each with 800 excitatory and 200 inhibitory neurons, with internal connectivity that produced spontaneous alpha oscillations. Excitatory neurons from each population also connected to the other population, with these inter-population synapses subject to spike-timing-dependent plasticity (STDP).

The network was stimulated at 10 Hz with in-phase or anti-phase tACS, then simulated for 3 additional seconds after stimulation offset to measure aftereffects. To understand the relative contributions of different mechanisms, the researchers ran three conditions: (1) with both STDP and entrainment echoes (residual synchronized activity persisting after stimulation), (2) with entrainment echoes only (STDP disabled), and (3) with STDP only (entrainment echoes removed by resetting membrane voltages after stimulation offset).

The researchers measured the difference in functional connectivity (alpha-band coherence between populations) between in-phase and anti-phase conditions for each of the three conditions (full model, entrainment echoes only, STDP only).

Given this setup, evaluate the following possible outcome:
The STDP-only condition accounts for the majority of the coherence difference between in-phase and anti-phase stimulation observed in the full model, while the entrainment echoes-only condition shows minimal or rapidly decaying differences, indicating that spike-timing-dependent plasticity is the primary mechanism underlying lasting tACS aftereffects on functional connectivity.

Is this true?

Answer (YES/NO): YES